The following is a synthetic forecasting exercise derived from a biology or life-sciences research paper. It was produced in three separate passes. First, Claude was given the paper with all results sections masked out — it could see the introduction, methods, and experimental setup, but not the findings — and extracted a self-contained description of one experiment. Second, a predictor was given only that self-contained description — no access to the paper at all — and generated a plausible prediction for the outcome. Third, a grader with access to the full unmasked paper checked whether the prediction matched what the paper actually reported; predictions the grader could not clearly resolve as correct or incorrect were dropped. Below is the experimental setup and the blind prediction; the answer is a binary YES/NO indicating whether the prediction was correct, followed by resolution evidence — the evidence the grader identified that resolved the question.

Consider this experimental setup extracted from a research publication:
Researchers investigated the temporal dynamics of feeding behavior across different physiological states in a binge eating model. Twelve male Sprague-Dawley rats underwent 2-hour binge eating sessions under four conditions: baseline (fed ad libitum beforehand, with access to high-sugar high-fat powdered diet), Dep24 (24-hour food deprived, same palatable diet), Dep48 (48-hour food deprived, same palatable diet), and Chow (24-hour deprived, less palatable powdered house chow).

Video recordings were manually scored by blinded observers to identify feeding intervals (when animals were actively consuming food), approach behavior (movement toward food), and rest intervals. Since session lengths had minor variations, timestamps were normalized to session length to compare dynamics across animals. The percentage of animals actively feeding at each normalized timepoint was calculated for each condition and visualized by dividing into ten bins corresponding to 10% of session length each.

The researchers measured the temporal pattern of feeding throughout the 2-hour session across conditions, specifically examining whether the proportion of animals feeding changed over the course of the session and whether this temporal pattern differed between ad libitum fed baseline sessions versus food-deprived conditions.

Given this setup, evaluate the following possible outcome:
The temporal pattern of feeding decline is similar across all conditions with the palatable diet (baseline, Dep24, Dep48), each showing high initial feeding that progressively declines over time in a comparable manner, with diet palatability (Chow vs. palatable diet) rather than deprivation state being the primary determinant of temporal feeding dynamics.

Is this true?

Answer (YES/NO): NO